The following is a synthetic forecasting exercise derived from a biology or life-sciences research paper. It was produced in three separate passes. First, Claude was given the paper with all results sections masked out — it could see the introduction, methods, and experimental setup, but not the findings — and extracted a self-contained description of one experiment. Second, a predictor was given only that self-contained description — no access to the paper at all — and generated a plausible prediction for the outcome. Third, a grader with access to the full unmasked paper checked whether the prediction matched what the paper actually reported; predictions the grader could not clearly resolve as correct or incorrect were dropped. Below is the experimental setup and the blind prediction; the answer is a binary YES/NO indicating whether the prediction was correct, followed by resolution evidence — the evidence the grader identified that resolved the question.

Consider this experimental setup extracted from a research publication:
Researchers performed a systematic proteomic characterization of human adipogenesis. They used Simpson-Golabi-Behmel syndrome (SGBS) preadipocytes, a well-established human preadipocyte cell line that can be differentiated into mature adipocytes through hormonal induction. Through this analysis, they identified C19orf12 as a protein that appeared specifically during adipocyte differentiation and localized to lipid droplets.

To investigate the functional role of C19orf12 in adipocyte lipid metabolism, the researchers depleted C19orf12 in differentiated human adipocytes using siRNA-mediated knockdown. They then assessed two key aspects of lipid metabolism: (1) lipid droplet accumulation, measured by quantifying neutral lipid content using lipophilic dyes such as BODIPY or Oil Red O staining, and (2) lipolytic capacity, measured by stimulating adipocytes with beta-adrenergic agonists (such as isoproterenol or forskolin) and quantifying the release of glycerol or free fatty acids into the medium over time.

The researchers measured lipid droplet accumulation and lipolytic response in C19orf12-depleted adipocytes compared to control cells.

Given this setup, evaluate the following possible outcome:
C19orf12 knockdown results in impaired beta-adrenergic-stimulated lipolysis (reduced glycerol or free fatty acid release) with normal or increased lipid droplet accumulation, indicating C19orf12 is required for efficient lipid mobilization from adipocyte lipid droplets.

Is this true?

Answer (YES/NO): NO